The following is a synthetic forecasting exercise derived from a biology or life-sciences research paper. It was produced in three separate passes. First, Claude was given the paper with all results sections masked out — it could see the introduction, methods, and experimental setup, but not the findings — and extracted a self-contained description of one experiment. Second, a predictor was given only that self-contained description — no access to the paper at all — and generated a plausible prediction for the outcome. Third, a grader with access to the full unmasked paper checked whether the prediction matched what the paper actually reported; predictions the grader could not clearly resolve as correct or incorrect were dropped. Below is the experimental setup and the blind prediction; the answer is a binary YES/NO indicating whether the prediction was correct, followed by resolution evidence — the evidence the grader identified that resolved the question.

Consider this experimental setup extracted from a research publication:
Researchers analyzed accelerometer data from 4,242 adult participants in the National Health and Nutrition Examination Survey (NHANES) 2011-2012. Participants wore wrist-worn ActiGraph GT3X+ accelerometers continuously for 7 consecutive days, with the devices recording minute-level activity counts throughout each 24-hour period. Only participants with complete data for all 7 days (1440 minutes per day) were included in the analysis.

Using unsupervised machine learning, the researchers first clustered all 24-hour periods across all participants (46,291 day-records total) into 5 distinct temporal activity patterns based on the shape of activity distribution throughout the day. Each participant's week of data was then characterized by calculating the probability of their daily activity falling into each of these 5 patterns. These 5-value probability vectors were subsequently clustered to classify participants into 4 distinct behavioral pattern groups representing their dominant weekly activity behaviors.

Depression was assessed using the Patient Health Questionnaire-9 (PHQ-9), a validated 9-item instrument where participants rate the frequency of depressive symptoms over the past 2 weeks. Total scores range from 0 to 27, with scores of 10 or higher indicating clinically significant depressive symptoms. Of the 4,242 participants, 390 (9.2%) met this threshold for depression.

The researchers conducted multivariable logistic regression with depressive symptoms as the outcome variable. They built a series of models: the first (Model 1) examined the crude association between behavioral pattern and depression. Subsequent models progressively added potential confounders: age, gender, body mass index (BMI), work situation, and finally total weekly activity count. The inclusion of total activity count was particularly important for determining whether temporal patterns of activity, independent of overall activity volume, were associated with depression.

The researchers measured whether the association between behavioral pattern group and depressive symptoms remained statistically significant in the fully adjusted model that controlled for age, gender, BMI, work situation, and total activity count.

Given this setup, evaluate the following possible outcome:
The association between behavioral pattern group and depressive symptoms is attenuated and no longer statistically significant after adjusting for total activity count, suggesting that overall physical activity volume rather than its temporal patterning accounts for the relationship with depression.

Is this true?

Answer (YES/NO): NO